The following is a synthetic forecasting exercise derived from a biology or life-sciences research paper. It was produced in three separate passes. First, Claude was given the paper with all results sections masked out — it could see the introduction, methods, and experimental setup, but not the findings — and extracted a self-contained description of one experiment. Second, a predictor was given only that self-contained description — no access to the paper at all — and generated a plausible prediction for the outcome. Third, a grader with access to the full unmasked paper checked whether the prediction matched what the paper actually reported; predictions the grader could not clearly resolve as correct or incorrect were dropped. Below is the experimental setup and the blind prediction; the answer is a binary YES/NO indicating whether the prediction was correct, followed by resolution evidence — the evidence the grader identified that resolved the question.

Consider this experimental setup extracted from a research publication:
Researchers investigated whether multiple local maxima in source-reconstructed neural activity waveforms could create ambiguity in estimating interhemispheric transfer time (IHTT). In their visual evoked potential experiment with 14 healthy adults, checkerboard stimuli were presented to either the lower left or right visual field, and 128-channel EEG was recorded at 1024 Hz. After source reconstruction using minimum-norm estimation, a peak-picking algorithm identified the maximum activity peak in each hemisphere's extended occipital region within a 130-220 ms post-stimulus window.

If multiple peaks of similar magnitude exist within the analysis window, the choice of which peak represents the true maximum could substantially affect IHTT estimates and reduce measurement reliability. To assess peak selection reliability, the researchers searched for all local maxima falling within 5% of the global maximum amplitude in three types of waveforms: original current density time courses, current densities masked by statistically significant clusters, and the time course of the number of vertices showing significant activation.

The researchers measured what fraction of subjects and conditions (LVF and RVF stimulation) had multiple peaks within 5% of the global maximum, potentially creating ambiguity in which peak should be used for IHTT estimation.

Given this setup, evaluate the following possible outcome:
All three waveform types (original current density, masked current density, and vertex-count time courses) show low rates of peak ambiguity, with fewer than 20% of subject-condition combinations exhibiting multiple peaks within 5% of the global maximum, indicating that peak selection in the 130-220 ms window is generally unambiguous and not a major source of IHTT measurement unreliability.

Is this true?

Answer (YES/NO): NO